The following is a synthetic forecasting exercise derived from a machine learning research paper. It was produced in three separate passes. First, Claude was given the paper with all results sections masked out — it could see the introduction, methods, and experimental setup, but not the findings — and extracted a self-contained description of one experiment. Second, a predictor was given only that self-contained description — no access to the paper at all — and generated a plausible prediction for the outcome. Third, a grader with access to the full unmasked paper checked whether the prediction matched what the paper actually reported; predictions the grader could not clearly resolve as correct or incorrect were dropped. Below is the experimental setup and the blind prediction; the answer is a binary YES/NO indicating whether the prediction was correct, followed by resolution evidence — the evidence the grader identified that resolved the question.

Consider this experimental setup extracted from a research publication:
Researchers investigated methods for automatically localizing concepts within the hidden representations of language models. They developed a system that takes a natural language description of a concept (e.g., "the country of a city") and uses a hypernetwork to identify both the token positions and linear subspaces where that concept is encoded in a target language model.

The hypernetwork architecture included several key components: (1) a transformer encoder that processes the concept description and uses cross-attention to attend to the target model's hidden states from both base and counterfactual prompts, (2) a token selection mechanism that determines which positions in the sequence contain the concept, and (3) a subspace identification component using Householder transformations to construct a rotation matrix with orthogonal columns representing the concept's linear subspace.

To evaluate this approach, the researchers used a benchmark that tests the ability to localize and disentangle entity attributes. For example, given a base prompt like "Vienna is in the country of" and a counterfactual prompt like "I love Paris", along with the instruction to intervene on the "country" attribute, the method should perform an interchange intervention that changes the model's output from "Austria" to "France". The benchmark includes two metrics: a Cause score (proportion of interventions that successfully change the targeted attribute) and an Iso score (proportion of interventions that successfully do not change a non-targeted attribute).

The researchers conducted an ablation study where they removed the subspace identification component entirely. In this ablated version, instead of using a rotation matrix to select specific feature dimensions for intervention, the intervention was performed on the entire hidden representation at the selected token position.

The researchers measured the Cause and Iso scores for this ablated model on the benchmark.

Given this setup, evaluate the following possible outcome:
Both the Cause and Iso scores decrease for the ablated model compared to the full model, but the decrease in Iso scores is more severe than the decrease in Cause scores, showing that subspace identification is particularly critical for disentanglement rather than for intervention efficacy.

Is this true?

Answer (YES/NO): NO